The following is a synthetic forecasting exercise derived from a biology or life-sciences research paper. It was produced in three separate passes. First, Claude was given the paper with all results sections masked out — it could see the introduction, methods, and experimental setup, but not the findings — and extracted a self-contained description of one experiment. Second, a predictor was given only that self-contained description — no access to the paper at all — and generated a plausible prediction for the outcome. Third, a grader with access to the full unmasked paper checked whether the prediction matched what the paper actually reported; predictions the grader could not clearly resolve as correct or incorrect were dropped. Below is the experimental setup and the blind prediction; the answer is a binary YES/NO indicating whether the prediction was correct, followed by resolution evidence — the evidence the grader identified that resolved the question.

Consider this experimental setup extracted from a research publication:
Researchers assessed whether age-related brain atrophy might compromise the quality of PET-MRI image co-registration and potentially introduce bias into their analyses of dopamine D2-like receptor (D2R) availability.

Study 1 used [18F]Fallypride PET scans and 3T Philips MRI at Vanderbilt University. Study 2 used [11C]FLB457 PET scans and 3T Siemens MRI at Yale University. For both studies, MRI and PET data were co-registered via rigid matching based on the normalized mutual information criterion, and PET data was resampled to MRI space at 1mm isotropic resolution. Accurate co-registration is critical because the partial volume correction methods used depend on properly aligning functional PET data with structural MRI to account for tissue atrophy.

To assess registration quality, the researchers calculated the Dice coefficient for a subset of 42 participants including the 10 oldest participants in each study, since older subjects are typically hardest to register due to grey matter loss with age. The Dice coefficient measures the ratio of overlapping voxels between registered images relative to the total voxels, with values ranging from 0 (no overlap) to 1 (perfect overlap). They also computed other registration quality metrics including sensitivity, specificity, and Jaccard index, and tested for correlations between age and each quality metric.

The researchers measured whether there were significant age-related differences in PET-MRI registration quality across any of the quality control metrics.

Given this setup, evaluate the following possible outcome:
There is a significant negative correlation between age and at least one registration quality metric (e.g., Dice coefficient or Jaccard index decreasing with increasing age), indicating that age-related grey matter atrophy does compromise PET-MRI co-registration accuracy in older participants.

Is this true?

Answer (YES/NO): NO